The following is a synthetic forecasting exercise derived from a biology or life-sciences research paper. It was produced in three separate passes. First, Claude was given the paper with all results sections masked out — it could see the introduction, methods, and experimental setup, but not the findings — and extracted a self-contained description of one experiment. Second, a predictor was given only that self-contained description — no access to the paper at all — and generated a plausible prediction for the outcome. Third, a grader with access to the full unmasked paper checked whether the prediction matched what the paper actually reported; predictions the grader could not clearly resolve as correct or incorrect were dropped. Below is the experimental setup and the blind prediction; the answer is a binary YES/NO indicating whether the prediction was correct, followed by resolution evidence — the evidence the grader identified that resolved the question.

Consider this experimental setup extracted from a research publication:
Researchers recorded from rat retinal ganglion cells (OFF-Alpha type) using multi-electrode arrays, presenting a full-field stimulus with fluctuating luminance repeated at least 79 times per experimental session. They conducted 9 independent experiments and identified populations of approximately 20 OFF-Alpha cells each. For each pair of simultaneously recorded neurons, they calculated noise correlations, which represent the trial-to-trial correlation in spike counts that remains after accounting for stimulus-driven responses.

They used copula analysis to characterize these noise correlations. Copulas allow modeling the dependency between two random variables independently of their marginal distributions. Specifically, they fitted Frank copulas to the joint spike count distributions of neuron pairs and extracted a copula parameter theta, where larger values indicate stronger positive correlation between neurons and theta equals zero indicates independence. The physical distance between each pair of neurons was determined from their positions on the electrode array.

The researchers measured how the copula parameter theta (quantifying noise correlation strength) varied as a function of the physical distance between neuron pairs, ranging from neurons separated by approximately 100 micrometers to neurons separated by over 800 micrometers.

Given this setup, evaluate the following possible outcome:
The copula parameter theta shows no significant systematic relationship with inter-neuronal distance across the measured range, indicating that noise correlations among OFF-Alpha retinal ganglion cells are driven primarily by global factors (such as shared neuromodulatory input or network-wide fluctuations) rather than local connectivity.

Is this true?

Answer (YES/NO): NO